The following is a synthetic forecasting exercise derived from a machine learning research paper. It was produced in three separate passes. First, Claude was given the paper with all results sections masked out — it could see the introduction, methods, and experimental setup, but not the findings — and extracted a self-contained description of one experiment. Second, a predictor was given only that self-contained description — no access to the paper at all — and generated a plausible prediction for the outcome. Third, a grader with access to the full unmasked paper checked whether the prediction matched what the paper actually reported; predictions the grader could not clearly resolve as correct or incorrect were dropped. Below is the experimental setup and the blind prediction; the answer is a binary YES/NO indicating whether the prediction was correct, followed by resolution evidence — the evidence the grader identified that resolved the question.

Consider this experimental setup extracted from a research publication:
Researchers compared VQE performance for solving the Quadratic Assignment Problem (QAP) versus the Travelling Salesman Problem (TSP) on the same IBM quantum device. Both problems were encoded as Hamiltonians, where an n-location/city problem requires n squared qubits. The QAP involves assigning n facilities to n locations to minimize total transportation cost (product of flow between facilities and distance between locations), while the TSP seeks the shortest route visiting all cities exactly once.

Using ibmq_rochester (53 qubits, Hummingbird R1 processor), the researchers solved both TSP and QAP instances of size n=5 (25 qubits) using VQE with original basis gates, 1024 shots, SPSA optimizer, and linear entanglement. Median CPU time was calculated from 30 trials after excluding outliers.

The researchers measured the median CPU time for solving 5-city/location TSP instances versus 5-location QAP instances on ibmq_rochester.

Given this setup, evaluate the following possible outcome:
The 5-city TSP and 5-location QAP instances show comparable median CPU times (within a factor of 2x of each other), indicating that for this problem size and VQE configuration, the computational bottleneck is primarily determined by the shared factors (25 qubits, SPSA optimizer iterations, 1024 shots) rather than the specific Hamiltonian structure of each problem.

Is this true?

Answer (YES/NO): YES